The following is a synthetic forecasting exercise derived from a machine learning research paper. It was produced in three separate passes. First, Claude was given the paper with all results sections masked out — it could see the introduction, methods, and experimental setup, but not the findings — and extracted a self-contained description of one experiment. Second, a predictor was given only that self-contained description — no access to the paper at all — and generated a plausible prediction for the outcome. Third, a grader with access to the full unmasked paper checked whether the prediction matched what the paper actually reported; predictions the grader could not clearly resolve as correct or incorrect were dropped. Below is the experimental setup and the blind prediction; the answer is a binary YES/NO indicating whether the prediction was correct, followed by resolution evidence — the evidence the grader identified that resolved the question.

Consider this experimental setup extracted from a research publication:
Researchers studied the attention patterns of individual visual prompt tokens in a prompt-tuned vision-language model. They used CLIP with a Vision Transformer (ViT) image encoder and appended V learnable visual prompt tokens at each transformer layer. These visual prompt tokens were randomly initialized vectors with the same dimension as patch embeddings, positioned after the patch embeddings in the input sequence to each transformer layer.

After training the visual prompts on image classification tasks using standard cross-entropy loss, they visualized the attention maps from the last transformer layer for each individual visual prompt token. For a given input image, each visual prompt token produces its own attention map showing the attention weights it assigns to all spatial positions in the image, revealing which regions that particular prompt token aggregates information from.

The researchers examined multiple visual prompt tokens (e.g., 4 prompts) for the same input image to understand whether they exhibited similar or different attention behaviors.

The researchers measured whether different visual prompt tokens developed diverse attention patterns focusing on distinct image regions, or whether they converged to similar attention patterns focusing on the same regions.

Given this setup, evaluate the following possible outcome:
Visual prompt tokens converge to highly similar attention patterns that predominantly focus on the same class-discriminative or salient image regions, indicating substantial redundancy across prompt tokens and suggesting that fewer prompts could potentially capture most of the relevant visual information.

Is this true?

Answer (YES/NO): NO